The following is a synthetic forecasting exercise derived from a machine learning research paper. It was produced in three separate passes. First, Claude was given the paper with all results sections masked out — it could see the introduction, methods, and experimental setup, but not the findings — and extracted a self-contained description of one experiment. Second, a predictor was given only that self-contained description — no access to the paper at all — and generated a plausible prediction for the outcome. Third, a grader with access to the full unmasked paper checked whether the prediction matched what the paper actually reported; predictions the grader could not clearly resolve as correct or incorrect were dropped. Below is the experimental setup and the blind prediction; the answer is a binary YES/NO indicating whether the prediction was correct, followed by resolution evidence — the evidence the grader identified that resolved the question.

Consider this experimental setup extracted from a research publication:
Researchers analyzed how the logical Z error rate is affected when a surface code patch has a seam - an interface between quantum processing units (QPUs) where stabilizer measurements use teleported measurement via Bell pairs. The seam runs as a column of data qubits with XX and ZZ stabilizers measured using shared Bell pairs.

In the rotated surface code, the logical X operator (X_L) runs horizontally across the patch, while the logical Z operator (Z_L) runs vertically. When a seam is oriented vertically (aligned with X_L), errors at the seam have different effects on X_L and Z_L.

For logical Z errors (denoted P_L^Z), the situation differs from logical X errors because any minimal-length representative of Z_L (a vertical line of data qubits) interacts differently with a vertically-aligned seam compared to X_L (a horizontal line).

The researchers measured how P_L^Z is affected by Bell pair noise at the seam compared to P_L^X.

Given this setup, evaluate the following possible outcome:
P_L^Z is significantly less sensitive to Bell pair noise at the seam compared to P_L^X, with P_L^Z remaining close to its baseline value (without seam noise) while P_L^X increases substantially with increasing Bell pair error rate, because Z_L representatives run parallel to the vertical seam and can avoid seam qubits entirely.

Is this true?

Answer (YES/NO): NO